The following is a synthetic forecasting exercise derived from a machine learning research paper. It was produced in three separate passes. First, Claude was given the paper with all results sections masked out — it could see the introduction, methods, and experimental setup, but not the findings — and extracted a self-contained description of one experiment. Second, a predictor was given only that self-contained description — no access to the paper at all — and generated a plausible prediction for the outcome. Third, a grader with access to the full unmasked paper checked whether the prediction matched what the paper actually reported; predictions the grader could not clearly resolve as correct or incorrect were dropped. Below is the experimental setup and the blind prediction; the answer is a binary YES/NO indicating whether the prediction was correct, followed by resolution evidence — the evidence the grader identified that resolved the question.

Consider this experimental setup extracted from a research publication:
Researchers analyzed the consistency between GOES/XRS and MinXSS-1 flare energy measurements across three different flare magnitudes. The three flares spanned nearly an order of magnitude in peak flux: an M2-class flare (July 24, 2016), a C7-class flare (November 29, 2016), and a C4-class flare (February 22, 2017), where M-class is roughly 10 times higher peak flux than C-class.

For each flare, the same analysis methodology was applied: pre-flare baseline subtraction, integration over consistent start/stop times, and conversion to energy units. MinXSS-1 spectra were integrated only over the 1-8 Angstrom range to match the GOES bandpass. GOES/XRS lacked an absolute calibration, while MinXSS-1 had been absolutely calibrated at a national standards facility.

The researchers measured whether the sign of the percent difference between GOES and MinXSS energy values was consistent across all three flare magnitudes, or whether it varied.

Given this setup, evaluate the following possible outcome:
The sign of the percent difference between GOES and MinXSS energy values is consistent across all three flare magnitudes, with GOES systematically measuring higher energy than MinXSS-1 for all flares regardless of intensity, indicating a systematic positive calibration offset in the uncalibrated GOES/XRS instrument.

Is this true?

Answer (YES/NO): NO